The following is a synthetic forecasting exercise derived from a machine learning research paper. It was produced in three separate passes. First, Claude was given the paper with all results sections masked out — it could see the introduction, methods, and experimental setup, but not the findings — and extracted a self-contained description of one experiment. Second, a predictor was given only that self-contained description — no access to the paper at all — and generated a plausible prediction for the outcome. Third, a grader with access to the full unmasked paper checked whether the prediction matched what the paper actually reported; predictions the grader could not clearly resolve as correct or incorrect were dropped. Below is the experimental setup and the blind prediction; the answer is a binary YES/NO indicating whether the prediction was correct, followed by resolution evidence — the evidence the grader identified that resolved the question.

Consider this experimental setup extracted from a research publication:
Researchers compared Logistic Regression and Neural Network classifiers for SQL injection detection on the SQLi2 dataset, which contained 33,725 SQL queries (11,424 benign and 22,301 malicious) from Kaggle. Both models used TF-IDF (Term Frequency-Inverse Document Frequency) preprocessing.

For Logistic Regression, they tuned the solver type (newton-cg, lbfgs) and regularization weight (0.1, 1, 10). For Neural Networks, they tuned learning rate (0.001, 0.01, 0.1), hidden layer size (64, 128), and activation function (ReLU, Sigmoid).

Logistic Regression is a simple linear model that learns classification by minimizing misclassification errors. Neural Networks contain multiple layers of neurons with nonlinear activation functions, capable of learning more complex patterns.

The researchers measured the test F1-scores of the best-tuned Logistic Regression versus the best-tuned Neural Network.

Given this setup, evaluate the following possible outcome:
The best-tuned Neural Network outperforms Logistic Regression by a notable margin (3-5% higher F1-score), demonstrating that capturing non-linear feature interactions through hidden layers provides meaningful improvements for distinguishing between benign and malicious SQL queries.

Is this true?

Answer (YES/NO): NO